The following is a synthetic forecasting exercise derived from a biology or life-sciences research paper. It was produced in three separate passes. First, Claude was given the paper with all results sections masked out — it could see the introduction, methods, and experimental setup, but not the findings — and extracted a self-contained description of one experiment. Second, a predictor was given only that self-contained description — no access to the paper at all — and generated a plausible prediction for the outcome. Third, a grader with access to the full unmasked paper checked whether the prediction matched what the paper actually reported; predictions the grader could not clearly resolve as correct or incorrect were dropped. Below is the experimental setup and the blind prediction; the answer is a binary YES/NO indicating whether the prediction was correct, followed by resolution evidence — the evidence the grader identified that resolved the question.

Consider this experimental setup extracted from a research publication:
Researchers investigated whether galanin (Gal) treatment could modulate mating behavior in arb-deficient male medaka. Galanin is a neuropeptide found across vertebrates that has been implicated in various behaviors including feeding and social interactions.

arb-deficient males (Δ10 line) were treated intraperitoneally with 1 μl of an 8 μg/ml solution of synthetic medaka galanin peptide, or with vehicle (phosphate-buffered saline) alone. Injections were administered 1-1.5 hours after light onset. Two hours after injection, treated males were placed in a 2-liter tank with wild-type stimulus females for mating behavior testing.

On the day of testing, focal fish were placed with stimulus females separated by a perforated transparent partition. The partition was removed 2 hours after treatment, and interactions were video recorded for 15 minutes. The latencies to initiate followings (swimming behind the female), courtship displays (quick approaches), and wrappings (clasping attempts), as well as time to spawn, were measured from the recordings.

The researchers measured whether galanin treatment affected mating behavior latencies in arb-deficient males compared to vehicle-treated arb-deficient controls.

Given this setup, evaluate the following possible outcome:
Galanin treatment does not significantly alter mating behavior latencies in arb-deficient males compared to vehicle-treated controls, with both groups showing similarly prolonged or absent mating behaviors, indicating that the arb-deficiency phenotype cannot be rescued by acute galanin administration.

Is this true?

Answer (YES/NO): YES